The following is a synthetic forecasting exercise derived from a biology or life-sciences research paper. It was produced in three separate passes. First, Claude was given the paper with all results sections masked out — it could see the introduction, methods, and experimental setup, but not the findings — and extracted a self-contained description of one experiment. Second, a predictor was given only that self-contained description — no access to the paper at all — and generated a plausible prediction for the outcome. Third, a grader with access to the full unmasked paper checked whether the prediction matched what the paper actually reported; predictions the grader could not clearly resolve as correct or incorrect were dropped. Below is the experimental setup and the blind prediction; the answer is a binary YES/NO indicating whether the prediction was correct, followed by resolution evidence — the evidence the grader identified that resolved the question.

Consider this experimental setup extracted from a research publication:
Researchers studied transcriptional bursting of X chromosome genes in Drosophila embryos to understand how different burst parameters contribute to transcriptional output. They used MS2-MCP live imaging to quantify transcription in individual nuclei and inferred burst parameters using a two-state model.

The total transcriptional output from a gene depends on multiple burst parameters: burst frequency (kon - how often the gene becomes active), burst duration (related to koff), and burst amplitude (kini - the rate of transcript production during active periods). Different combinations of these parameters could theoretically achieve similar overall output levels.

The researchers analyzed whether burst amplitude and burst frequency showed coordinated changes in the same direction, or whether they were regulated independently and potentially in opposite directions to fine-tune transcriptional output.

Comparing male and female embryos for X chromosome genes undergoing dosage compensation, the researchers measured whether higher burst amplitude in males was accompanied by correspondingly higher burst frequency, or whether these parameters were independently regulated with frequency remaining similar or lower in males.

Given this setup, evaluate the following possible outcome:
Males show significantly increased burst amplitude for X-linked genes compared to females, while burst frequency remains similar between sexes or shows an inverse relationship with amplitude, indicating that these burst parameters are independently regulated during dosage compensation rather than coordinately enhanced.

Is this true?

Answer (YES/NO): YES